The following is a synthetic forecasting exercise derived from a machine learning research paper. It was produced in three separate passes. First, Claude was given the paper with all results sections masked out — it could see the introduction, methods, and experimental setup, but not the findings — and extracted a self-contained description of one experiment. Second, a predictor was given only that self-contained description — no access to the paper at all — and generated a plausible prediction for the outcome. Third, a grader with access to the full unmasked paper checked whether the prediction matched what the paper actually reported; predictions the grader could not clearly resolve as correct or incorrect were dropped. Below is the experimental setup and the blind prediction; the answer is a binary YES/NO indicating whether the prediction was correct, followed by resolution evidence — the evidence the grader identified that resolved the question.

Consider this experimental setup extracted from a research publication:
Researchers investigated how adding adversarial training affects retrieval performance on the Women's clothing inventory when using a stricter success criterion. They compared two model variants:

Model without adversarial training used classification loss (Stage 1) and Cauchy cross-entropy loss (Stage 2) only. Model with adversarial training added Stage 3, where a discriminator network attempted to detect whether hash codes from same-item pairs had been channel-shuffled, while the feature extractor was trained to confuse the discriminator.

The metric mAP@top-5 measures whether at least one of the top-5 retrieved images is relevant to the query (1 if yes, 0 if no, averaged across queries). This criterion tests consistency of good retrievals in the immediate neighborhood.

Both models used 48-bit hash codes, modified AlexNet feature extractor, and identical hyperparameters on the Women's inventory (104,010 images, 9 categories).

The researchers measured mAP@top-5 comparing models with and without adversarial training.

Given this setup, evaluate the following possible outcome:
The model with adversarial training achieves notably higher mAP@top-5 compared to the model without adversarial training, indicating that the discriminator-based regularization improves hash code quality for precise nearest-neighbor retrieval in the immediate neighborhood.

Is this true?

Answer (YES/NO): NO